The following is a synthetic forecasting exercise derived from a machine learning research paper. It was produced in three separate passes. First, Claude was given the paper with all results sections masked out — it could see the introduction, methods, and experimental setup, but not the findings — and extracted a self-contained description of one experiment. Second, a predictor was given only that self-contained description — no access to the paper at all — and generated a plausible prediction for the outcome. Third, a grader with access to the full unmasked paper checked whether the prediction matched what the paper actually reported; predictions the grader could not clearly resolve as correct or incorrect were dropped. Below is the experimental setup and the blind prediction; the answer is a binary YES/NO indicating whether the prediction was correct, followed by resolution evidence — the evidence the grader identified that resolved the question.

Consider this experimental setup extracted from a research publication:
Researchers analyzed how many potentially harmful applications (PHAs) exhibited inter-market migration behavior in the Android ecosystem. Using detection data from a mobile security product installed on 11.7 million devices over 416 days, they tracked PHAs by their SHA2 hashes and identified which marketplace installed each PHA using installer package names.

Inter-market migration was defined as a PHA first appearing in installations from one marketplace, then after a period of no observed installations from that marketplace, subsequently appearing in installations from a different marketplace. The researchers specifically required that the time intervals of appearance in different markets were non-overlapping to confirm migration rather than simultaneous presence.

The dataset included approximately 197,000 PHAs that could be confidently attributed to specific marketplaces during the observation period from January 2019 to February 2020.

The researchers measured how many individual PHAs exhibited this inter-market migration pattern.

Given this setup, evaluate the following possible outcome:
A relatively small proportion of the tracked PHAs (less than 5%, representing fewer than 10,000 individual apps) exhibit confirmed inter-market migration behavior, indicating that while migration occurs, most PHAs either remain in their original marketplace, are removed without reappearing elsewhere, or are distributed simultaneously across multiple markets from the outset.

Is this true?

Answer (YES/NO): YES